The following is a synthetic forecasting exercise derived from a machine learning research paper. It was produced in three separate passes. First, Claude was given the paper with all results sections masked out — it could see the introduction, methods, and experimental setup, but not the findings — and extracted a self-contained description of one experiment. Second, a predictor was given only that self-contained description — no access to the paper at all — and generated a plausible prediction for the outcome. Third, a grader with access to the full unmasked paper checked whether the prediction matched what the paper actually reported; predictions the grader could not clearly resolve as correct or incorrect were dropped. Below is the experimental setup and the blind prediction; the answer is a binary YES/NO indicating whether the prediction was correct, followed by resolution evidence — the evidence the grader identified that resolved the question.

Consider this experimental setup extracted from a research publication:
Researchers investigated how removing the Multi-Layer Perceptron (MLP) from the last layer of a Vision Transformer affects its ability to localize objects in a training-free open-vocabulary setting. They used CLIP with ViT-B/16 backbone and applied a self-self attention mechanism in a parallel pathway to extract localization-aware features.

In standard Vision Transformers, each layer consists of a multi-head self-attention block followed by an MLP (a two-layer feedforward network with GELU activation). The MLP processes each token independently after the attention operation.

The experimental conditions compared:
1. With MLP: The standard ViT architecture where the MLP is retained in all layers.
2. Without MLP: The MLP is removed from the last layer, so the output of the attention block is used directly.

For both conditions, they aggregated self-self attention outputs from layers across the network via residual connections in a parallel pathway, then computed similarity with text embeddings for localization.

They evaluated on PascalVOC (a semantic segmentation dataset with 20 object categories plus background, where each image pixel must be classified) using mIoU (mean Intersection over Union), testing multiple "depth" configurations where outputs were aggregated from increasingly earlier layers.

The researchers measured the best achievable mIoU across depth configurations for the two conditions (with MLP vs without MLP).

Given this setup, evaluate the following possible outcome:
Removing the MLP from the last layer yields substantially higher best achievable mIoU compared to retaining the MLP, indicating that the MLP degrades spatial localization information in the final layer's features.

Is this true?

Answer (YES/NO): NO